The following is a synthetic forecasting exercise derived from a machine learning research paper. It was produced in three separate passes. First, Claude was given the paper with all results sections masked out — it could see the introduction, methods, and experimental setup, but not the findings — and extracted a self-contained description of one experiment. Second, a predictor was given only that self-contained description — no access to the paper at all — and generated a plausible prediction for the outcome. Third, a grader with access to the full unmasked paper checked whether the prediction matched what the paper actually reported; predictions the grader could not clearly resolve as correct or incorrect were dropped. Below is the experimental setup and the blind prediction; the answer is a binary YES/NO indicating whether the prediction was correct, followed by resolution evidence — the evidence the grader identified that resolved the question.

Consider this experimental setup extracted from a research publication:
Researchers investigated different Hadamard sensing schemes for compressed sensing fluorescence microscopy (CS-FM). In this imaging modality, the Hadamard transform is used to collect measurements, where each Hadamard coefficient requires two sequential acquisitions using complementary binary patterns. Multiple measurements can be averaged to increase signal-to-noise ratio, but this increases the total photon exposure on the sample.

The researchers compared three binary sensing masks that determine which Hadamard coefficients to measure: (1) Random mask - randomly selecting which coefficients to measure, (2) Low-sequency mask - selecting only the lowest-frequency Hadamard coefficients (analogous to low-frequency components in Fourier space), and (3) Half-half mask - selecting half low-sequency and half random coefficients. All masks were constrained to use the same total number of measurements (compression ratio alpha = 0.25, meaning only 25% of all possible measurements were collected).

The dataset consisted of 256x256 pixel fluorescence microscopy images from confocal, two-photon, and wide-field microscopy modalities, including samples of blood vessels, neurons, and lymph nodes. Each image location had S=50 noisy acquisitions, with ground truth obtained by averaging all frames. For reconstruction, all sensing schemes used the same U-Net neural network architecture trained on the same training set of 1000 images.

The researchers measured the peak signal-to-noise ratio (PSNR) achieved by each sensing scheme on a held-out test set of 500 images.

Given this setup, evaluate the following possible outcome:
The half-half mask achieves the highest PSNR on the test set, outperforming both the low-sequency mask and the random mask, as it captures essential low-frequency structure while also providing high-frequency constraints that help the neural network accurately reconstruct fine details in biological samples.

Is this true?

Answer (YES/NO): YES